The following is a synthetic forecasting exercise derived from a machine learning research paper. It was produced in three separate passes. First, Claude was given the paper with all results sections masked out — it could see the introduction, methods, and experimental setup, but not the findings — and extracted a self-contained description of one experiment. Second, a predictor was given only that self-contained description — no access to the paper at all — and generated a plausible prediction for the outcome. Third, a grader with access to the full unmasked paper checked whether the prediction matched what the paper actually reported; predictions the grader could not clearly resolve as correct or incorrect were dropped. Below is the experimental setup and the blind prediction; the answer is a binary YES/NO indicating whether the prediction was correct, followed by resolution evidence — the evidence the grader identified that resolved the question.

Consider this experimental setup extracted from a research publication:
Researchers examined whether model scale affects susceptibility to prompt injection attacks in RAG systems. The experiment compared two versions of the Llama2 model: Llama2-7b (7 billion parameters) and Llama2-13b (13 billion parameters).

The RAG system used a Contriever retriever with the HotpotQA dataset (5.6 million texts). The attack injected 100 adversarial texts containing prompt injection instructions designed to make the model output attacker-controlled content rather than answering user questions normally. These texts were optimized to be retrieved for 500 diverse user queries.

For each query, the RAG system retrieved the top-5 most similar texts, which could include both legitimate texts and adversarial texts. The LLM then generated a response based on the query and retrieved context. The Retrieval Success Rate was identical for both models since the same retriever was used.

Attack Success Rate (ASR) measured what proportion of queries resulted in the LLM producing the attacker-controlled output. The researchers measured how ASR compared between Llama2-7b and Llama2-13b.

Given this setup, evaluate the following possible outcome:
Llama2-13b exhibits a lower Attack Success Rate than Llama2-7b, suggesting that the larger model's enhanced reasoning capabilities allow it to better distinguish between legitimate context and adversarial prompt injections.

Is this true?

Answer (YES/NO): YES